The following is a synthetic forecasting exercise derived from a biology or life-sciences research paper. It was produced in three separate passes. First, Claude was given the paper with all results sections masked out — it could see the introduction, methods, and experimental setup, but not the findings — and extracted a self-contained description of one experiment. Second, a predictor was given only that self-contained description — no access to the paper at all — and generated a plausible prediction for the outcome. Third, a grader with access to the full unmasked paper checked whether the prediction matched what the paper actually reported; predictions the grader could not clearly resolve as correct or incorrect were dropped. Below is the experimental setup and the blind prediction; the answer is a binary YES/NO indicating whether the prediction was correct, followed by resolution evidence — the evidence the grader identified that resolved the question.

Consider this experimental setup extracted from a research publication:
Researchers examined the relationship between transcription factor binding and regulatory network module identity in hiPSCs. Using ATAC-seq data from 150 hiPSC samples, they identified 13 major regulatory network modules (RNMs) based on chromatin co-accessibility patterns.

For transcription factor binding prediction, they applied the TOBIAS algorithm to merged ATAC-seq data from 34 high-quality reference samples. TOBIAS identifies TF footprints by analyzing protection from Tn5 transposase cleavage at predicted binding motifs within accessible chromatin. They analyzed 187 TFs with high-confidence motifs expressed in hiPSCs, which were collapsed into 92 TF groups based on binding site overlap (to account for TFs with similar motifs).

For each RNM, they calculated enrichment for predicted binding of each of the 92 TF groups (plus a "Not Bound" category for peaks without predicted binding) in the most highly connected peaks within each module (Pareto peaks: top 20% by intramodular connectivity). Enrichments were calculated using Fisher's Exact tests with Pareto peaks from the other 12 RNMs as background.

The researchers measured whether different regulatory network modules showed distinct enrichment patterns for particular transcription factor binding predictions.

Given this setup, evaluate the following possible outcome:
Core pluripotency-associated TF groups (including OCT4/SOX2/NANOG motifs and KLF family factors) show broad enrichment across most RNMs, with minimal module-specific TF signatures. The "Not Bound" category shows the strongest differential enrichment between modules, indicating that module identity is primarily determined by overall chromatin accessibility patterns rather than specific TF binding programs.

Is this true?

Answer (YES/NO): NO